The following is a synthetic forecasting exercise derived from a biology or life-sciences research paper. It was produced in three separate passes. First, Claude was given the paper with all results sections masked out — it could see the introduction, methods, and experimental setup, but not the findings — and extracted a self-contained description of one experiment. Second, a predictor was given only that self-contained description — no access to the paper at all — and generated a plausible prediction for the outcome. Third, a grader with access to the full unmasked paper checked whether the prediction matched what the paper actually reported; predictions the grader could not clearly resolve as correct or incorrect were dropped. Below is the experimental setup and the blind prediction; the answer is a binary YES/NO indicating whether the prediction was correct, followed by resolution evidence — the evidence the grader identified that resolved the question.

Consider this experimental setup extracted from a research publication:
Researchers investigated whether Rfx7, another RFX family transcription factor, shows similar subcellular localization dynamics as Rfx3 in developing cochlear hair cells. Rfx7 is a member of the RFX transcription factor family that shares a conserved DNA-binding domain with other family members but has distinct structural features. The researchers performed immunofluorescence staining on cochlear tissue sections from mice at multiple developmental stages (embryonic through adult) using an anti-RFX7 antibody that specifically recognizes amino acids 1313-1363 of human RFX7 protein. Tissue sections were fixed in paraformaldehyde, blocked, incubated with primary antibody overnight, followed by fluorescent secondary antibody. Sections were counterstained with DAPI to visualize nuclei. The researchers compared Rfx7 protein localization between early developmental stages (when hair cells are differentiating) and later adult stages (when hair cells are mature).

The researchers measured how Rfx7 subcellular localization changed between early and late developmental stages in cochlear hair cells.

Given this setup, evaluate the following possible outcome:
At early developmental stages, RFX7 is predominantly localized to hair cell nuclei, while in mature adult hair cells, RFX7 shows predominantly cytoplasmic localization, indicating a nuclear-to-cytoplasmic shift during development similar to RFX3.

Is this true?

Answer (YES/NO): YES